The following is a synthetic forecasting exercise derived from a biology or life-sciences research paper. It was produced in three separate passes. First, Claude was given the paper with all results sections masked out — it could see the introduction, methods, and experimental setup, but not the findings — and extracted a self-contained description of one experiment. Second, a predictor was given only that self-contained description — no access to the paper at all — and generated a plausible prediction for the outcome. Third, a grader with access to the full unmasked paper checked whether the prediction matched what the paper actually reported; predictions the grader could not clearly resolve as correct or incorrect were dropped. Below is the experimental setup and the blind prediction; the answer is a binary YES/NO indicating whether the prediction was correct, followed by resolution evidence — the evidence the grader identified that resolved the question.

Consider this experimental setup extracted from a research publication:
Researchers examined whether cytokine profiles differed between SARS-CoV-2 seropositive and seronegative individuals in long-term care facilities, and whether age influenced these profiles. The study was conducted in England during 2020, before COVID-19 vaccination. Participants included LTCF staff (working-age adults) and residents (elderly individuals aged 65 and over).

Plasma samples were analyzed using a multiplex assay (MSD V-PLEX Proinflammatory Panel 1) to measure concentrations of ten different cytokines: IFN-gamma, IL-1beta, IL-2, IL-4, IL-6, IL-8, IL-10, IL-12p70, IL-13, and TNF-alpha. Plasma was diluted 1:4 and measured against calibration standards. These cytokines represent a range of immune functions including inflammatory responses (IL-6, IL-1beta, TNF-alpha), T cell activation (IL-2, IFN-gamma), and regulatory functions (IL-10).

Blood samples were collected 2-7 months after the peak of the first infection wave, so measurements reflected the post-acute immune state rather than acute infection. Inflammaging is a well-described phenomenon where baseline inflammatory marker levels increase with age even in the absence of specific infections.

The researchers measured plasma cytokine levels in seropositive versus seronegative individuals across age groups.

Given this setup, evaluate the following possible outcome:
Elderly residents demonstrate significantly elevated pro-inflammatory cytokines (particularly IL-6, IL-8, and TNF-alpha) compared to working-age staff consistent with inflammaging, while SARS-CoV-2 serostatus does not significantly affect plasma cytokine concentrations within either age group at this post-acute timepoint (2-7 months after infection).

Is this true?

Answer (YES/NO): NO